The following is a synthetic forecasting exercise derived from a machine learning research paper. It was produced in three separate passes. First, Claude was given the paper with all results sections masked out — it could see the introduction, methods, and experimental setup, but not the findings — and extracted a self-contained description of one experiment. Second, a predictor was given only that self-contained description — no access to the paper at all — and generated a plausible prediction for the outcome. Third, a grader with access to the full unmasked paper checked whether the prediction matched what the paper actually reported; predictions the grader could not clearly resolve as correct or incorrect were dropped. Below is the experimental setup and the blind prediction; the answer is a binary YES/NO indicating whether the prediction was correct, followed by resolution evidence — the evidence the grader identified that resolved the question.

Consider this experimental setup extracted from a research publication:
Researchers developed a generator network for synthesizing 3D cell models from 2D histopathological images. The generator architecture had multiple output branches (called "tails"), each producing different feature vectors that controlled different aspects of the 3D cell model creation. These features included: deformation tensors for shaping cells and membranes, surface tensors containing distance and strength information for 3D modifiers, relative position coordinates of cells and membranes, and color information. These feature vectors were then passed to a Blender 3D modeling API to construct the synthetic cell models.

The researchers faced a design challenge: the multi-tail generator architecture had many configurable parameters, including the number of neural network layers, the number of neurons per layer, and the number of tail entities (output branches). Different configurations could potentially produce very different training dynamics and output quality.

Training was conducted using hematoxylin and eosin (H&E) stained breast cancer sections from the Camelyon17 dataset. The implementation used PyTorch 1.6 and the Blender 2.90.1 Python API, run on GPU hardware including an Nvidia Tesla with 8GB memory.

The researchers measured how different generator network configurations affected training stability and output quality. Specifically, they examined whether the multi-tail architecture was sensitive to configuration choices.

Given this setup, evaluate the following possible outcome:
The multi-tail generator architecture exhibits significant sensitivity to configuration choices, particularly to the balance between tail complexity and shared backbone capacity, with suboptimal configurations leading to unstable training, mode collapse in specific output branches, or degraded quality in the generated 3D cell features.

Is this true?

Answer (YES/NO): NO